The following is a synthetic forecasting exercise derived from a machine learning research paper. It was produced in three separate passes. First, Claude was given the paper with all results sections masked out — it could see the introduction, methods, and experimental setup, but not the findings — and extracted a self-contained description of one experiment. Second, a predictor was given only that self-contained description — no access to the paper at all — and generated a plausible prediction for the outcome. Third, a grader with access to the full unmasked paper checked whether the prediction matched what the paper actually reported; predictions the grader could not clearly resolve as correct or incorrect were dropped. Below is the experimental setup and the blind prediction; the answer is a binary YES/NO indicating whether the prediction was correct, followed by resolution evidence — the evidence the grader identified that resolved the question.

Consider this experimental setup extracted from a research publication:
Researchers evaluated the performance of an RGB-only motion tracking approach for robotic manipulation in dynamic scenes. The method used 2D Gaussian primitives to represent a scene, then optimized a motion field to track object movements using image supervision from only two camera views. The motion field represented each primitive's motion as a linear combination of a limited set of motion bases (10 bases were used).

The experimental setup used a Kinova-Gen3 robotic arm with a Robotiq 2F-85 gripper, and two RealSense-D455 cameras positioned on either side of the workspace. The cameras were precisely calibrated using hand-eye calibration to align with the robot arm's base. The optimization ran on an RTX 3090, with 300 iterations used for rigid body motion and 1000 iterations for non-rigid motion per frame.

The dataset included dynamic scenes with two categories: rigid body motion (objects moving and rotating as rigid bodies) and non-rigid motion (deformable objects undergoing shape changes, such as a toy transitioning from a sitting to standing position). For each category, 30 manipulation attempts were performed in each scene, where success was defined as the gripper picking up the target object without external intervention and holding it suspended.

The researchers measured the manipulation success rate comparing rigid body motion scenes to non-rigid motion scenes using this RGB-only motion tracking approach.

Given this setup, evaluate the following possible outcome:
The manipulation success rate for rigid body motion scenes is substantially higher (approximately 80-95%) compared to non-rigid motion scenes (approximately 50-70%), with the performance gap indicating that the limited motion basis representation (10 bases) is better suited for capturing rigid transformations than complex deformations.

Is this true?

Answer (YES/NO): NO